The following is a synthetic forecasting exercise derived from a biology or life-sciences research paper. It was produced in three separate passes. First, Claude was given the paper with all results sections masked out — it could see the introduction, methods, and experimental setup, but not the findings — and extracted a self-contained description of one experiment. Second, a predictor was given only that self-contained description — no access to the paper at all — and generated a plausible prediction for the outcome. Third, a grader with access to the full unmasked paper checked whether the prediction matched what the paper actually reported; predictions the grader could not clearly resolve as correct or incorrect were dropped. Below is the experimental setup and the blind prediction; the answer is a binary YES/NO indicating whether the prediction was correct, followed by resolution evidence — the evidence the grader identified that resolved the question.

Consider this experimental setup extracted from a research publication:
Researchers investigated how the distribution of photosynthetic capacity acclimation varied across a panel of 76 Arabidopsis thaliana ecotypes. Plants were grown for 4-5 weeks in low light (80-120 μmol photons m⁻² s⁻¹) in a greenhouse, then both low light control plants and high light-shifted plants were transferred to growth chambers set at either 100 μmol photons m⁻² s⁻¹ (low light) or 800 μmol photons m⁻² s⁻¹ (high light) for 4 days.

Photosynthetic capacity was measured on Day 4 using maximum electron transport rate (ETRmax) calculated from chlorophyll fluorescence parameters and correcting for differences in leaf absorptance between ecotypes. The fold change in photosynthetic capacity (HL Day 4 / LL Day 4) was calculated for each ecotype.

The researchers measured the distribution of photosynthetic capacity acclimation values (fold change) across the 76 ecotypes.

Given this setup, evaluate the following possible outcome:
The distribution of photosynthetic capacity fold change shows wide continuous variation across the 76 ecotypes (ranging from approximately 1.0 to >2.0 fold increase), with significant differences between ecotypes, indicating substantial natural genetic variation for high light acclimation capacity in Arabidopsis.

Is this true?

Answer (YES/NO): YES